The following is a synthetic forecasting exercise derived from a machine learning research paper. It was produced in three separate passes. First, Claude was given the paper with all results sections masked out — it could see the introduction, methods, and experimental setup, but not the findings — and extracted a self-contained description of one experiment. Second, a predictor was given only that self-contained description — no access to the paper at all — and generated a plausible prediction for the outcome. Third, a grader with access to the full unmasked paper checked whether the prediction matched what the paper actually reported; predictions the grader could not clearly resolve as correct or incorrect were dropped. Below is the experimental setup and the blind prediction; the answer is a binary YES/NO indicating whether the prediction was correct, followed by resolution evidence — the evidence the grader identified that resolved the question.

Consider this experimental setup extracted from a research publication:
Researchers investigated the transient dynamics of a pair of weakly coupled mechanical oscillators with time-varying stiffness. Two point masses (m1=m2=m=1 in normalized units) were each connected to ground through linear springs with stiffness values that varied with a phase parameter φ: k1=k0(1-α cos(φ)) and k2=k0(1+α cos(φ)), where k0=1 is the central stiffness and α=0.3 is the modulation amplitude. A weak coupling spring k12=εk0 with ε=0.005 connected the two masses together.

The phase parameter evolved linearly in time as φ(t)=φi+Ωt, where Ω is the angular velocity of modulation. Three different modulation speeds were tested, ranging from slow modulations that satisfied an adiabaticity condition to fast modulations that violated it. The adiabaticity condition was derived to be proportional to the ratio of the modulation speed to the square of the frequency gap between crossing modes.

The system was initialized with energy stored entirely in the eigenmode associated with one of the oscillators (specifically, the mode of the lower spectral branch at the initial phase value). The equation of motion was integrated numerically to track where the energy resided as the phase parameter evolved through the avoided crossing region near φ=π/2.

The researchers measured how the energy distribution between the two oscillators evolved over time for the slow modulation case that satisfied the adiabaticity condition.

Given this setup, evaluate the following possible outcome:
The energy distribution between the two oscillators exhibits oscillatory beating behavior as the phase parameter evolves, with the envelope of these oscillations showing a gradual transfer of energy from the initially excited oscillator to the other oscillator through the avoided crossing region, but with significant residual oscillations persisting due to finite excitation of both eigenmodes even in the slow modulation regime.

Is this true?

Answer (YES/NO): NO